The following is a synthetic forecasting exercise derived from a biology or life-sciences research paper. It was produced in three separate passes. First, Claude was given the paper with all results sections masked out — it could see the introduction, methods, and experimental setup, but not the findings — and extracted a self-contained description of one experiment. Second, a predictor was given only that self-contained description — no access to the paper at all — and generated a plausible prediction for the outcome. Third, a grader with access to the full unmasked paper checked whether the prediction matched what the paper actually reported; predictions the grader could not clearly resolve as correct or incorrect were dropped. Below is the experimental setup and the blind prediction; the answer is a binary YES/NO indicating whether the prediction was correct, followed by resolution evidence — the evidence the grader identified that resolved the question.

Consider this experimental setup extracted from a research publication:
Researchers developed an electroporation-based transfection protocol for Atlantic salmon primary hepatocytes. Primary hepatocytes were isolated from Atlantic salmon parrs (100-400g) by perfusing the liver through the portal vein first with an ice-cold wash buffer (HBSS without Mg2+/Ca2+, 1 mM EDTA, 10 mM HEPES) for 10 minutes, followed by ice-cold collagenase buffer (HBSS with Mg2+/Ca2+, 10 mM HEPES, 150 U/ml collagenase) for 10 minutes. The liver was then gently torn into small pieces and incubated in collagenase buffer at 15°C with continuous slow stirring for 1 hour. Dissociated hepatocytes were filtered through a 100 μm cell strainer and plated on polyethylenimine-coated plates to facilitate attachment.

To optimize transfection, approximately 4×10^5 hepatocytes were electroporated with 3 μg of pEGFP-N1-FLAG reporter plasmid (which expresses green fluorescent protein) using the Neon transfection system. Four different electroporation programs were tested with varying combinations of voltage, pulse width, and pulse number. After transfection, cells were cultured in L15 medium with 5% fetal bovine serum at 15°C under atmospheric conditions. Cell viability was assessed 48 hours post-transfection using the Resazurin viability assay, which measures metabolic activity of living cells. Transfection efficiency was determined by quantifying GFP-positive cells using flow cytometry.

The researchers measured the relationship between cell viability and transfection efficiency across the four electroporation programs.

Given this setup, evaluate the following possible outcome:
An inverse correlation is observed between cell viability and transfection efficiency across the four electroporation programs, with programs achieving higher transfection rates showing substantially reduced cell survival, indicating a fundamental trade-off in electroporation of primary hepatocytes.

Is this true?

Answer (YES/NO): NO